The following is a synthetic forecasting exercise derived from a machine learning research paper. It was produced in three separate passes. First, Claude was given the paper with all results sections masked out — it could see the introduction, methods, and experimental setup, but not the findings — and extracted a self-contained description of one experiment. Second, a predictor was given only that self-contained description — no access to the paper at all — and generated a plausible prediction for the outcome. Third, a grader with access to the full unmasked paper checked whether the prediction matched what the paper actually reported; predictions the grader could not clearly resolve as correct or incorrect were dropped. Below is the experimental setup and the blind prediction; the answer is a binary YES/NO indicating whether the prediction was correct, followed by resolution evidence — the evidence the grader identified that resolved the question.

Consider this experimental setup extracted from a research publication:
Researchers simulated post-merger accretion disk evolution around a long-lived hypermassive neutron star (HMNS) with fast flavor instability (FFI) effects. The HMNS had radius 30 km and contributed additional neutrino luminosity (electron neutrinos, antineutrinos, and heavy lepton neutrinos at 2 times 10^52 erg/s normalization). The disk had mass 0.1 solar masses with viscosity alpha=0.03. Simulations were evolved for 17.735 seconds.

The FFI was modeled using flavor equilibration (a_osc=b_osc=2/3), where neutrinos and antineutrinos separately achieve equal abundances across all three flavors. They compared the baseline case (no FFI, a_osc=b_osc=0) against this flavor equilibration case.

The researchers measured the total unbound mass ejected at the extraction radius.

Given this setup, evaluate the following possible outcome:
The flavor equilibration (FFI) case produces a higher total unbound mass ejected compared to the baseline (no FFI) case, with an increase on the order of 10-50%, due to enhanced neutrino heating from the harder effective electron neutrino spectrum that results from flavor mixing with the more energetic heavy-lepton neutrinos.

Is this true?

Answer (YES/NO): NO